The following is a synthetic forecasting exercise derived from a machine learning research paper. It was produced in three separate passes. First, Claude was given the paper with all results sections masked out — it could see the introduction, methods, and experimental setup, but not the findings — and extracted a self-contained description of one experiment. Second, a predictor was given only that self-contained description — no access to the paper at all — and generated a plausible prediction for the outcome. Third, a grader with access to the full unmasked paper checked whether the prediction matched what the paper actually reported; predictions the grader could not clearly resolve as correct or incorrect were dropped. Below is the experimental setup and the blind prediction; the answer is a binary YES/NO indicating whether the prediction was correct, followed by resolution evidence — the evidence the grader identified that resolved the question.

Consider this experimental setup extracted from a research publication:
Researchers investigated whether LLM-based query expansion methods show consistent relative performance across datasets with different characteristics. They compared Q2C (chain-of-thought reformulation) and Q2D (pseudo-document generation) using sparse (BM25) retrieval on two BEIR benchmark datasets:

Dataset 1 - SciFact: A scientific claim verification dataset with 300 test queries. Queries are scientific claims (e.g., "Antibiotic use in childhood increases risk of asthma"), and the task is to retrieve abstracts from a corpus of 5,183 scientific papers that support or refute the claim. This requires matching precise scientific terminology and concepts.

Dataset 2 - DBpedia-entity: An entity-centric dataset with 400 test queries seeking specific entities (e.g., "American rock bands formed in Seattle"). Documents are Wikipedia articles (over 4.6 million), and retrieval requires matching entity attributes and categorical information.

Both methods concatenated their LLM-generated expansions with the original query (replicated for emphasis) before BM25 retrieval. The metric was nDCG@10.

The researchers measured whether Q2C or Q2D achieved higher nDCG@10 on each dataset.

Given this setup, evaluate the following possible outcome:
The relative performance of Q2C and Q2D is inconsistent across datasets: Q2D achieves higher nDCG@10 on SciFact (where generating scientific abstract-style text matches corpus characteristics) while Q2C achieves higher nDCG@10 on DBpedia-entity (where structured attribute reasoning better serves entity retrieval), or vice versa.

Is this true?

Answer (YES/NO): YES